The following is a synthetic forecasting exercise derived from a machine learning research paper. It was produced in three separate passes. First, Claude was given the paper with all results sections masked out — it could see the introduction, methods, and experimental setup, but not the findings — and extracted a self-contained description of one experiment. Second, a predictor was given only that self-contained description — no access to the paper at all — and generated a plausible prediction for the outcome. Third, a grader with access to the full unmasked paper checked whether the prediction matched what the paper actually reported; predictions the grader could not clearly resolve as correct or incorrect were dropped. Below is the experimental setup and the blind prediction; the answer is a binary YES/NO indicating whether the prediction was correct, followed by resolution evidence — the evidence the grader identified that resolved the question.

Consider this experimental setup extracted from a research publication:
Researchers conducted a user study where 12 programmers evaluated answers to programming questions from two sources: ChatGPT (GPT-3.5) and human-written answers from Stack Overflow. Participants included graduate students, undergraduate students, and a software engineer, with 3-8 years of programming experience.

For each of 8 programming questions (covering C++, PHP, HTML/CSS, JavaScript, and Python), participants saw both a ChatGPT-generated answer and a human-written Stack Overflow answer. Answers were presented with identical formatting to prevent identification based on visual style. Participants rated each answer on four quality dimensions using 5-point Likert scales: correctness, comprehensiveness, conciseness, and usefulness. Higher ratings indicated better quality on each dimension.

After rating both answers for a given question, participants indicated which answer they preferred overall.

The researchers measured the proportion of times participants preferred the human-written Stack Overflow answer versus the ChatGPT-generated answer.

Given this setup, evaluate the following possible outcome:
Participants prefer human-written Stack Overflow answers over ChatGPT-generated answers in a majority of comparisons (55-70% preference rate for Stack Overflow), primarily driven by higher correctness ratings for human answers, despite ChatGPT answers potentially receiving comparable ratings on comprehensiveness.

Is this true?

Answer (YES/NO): YES